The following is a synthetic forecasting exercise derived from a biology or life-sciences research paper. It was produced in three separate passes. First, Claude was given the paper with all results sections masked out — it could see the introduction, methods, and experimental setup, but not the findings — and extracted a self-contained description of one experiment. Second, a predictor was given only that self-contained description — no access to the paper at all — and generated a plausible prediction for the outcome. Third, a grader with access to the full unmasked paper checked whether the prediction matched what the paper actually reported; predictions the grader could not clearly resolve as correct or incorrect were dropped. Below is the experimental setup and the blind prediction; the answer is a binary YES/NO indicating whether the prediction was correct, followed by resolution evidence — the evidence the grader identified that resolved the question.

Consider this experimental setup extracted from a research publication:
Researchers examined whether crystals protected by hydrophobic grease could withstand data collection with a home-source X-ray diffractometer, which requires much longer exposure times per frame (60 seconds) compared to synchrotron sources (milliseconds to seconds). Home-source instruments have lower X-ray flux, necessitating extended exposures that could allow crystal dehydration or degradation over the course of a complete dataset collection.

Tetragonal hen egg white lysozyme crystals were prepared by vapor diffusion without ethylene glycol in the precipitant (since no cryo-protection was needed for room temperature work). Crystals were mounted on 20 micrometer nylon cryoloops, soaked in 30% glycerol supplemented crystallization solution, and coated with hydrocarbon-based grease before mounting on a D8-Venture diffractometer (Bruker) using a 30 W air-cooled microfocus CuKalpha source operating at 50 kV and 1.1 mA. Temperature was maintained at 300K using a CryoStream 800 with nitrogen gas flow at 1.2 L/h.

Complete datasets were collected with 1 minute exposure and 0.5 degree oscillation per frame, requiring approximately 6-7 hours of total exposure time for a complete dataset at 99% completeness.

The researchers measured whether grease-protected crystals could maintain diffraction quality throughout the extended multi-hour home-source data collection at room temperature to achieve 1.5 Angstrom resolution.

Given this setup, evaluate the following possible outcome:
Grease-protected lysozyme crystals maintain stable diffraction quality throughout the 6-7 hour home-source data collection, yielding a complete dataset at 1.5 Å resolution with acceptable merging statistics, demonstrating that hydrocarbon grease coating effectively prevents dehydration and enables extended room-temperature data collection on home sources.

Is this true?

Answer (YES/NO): YES